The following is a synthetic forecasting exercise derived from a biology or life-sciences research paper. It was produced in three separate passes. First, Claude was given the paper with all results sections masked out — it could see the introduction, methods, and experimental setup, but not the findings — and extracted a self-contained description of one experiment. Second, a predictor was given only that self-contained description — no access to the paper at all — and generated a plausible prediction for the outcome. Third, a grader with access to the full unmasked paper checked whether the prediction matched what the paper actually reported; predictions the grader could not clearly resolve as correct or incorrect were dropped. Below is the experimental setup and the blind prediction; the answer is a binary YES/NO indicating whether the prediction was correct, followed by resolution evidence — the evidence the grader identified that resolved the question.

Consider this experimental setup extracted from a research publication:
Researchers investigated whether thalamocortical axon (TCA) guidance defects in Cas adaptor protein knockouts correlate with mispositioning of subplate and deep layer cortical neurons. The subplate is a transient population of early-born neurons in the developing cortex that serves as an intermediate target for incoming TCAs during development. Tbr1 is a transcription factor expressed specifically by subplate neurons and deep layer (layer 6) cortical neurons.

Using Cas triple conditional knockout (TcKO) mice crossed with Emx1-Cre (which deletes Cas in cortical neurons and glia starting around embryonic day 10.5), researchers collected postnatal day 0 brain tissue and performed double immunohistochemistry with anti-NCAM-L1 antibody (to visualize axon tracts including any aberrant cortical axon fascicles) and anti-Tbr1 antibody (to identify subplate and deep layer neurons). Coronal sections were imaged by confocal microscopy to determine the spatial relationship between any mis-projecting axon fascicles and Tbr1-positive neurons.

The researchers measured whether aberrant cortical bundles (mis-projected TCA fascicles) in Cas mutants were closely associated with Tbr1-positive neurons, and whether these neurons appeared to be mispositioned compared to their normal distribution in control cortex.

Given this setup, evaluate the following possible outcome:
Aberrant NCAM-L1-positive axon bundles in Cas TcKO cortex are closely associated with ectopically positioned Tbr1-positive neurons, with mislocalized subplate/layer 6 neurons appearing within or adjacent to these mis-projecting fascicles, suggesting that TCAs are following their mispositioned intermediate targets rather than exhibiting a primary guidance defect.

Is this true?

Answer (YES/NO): YES